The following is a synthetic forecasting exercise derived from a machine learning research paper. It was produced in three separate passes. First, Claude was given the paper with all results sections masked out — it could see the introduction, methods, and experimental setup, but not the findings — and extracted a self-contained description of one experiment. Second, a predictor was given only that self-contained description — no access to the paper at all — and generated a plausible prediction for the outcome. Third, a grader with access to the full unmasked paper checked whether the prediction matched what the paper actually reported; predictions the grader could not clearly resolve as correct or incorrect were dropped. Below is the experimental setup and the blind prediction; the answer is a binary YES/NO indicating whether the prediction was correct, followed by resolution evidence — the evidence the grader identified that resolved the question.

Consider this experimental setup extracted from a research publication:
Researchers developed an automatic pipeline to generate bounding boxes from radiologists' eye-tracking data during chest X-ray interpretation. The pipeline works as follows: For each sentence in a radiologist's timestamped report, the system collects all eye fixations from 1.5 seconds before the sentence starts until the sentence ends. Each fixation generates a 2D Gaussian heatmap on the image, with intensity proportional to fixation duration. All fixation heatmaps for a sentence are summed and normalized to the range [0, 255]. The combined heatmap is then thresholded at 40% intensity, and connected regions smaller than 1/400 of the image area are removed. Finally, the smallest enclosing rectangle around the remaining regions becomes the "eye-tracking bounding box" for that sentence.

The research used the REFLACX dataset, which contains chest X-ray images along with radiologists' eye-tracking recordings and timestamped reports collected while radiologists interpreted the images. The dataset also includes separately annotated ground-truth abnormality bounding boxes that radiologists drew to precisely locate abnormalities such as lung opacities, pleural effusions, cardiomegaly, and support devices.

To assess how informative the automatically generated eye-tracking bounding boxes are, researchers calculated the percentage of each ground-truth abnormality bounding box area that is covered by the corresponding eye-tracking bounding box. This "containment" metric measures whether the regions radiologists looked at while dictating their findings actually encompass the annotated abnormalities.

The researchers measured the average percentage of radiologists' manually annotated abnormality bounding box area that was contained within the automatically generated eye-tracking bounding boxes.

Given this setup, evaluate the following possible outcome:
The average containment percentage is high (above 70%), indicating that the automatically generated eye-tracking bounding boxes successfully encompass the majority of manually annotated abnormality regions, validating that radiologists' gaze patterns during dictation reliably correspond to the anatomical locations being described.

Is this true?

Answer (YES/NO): YES